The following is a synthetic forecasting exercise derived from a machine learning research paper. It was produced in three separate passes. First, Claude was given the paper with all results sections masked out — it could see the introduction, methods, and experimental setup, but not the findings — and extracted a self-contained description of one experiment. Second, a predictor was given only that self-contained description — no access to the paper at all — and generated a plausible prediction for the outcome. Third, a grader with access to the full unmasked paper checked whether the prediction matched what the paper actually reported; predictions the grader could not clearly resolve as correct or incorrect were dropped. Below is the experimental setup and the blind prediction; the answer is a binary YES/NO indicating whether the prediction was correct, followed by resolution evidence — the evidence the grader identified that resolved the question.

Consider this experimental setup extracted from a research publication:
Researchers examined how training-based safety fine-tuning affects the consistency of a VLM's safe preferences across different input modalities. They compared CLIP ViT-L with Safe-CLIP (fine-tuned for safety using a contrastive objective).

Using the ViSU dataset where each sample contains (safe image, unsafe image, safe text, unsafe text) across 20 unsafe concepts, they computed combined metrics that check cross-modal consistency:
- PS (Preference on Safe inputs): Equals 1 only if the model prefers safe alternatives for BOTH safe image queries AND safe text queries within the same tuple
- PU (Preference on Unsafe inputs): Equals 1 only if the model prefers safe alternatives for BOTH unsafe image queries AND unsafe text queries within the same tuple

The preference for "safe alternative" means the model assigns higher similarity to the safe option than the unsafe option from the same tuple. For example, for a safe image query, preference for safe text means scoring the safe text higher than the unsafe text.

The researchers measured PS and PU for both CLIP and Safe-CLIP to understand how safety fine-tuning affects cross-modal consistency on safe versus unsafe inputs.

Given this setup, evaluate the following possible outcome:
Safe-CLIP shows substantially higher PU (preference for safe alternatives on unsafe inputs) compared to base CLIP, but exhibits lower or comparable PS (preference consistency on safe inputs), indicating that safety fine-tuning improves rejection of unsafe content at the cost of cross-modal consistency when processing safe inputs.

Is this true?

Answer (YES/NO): YES